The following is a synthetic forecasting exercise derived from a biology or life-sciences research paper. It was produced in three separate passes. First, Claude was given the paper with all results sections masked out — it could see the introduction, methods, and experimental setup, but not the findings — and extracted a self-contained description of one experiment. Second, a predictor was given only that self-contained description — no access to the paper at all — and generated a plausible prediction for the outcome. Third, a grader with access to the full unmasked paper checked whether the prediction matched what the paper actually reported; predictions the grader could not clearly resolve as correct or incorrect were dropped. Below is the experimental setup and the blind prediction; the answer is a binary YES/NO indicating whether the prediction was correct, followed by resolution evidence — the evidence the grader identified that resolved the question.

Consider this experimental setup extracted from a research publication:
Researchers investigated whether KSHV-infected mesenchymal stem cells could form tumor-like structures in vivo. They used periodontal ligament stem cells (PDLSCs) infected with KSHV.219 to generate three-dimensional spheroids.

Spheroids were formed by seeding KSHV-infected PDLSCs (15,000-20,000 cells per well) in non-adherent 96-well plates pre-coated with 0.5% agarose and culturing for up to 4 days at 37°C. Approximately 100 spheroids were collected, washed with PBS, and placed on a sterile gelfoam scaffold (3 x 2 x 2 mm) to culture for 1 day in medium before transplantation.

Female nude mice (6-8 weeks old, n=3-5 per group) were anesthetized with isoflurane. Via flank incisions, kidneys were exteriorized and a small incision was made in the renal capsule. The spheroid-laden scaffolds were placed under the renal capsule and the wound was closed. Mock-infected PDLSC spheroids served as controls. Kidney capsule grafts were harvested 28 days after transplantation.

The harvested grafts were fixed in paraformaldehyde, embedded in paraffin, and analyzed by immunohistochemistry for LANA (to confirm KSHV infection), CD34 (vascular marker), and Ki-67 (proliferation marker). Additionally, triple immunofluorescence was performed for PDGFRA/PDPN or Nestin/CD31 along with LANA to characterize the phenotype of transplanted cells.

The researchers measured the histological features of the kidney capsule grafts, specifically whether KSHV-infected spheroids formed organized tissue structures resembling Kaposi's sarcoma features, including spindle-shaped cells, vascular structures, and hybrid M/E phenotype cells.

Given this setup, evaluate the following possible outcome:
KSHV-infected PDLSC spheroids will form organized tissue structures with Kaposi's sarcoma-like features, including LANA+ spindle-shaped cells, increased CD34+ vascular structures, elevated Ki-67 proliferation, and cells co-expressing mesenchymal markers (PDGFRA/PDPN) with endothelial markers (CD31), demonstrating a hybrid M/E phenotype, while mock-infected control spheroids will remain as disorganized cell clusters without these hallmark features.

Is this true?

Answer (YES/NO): YES